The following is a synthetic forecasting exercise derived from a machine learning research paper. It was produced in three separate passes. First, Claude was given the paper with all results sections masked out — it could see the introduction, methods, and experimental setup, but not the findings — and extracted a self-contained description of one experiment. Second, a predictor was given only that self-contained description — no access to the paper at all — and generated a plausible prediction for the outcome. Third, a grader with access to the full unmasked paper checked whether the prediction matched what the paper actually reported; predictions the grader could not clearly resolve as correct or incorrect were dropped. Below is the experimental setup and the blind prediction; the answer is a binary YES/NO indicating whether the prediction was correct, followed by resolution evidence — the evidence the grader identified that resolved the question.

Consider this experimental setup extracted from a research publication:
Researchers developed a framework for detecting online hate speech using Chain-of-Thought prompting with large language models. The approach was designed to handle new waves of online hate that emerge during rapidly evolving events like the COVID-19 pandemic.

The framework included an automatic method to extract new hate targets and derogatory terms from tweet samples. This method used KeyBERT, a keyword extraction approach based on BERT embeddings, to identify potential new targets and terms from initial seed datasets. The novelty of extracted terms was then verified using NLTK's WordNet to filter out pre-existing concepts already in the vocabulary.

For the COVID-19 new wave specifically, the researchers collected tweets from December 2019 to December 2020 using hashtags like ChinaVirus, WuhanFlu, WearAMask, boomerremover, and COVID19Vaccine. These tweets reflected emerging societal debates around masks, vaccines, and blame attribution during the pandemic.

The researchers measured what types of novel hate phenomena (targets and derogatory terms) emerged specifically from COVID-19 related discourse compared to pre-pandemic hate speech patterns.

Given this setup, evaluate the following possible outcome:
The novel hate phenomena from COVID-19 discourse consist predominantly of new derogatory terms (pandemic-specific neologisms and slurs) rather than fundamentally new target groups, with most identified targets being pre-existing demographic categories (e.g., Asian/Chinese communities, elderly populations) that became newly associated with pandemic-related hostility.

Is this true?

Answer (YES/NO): NO